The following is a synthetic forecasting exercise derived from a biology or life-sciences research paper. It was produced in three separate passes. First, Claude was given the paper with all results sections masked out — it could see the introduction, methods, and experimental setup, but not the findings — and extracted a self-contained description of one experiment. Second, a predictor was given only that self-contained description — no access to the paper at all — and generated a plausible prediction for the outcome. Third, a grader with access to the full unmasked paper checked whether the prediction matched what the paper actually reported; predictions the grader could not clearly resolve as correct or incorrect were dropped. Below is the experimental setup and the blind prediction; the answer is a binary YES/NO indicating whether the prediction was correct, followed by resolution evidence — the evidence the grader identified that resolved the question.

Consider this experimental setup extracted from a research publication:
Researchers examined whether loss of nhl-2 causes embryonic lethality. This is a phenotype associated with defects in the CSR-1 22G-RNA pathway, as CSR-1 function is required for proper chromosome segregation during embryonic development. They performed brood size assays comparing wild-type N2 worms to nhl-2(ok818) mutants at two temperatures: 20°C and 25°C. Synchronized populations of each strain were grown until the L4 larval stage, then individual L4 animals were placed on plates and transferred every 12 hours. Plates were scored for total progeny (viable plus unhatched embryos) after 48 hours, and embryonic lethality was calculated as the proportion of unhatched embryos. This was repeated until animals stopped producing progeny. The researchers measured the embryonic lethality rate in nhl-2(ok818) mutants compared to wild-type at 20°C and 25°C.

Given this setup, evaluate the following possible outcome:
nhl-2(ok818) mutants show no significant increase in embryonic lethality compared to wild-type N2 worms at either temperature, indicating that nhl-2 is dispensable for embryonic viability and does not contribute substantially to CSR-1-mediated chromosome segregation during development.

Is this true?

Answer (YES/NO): NO